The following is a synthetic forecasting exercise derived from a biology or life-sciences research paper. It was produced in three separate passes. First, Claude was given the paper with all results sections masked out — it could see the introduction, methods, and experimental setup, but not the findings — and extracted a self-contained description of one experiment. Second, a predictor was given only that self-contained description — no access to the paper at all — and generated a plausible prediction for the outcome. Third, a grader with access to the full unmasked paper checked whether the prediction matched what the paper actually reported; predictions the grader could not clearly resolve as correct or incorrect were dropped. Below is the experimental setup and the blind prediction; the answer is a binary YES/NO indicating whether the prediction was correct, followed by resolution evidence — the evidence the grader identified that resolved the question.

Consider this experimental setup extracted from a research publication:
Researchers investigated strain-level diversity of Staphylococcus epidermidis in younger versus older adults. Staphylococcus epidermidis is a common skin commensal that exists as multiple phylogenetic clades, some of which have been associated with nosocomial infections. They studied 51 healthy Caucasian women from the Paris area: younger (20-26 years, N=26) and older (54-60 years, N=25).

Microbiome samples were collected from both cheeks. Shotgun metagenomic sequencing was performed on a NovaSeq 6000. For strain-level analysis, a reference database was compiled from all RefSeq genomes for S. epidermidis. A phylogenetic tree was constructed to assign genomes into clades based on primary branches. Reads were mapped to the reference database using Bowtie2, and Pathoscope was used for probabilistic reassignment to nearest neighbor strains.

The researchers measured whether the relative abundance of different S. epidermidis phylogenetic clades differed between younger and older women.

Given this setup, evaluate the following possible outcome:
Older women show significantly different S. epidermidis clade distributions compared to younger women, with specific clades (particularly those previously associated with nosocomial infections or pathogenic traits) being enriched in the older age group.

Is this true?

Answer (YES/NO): NO